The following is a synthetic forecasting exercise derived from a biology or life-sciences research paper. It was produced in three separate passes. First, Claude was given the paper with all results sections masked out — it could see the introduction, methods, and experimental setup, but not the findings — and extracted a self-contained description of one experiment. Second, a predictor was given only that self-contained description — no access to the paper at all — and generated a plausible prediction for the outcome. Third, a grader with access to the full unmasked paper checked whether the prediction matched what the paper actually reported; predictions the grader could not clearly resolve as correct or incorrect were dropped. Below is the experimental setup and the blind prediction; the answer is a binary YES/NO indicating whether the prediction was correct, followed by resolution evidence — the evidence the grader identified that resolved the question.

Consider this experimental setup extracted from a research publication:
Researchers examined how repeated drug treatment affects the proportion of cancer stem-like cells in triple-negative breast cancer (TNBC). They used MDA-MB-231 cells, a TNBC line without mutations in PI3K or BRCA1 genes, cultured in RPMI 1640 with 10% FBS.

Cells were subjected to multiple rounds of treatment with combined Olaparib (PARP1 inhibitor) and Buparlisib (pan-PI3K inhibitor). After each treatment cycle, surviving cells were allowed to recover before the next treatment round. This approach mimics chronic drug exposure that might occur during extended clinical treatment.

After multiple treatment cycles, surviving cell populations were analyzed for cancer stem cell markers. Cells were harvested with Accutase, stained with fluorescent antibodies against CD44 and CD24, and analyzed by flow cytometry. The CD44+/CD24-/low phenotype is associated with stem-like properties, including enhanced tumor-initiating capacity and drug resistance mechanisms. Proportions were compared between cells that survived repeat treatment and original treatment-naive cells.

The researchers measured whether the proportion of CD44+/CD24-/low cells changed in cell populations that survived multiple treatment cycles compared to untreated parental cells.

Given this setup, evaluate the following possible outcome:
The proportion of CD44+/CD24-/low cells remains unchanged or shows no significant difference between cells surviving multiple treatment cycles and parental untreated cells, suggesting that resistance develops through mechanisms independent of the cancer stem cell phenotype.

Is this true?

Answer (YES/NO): NO